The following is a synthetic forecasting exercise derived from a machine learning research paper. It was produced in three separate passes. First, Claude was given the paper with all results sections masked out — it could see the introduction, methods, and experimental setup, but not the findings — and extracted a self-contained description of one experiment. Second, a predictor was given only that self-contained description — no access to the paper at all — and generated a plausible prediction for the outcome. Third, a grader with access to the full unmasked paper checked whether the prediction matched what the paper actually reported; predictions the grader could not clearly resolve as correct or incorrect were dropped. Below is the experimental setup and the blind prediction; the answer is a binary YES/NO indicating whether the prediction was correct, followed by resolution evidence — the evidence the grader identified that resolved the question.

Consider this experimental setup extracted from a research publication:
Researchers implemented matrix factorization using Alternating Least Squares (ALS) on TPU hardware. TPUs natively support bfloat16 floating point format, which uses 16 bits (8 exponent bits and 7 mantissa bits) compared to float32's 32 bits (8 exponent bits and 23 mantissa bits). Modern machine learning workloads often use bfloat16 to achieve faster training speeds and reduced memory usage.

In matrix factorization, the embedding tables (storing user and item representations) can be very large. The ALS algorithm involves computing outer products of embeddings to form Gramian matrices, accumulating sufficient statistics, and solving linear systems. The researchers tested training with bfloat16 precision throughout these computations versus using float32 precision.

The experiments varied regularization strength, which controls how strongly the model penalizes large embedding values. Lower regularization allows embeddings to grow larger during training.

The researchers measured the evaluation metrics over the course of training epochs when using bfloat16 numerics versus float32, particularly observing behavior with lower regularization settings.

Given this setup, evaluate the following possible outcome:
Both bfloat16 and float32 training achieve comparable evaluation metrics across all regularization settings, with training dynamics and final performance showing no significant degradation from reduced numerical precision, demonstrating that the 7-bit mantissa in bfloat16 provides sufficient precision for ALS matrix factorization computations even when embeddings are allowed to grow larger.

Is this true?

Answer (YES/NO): NO